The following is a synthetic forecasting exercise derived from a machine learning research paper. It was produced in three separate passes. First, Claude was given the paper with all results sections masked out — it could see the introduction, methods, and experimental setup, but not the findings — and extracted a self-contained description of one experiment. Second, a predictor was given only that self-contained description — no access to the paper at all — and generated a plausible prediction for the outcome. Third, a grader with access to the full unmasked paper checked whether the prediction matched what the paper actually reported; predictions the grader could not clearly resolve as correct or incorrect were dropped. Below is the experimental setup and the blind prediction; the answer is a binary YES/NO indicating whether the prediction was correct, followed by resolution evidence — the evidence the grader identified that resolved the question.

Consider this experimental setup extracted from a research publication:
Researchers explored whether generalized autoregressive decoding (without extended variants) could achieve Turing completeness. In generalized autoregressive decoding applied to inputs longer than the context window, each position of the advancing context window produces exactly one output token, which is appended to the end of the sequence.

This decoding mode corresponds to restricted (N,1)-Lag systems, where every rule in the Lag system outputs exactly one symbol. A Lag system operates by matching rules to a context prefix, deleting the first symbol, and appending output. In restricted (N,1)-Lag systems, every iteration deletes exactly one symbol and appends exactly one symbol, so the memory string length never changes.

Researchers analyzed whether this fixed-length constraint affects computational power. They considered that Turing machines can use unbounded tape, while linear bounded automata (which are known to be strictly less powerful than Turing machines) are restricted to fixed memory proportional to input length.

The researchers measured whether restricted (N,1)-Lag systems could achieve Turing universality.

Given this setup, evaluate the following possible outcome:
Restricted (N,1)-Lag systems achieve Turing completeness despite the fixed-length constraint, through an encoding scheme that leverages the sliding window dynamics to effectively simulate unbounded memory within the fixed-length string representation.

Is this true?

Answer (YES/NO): NO